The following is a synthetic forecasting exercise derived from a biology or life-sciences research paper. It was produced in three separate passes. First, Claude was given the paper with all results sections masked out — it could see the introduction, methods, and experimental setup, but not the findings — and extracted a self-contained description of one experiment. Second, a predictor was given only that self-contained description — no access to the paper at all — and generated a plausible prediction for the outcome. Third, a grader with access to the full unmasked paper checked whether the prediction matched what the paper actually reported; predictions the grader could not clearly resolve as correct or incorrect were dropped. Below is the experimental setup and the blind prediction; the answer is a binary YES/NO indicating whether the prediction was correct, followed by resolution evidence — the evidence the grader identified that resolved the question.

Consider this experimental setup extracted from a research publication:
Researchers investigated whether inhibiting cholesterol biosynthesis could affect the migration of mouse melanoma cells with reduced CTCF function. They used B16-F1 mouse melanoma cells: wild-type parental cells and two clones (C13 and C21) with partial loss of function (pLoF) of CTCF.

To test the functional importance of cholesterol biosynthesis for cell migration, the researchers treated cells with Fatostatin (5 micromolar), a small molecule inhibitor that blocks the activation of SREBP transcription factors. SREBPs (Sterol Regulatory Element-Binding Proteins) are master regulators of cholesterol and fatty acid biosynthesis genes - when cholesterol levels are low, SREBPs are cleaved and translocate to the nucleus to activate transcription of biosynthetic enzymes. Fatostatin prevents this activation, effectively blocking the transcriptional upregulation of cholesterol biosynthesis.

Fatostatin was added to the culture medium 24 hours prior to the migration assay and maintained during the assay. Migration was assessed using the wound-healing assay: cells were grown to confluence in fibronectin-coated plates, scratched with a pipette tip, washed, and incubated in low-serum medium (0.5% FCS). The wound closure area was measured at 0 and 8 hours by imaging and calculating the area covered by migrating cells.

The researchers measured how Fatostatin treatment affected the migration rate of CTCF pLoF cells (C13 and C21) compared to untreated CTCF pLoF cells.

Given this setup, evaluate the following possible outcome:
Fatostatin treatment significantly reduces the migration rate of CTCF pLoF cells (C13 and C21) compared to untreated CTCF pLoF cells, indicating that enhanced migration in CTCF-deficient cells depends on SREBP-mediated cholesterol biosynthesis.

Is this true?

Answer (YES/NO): NO